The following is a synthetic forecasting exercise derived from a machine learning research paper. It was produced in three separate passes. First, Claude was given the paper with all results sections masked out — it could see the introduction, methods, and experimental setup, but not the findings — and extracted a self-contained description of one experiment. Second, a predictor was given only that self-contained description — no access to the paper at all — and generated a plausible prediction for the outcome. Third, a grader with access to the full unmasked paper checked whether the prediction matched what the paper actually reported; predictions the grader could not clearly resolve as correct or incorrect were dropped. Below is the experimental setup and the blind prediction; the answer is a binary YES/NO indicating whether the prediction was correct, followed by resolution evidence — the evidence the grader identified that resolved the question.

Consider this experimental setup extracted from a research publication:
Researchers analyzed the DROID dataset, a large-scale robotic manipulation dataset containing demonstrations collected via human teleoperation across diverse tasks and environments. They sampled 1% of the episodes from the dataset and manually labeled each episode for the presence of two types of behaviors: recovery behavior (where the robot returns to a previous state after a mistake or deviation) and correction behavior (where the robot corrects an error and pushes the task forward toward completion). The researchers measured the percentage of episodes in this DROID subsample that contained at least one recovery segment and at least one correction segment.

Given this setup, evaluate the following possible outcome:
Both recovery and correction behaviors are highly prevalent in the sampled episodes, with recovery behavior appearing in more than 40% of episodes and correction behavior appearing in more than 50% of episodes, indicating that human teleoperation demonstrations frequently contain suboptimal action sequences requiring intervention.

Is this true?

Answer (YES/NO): NO